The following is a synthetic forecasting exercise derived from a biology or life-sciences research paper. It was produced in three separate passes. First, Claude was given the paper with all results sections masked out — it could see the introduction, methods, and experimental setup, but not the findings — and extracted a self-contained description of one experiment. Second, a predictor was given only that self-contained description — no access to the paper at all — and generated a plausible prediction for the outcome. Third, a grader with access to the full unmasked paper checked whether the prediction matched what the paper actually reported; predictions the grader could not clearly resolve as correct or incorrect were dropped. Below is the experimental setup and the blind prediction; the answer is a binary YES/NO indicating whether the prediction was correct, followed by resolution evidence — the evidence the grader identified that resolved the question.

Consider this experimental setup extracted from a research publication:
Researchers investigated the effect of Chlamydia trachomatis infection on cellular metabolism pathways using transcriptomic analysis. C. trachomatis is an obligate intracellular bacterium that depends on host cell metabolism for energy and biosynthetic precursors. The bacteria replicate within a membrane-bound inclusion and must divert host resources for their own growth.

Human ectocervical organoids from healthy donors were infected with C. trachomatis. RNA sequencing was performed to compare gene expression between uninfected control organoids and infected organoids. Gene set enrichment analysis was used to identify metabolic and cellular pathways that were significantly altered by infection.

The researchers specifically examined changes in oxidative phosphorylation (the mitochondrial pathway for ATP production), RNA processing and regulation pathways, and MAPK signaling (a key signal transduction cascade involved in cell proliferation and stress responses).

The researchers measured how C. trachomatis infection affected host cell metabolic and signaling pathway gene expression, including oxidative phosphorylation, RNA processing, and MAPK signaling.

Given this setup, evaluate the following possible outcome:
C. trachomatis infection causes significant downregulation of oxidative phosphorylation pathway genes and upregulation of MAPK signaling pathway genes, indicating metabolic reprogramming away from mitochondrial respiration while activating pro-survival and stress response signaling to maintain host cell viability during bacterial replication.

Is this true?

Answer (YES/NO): YES